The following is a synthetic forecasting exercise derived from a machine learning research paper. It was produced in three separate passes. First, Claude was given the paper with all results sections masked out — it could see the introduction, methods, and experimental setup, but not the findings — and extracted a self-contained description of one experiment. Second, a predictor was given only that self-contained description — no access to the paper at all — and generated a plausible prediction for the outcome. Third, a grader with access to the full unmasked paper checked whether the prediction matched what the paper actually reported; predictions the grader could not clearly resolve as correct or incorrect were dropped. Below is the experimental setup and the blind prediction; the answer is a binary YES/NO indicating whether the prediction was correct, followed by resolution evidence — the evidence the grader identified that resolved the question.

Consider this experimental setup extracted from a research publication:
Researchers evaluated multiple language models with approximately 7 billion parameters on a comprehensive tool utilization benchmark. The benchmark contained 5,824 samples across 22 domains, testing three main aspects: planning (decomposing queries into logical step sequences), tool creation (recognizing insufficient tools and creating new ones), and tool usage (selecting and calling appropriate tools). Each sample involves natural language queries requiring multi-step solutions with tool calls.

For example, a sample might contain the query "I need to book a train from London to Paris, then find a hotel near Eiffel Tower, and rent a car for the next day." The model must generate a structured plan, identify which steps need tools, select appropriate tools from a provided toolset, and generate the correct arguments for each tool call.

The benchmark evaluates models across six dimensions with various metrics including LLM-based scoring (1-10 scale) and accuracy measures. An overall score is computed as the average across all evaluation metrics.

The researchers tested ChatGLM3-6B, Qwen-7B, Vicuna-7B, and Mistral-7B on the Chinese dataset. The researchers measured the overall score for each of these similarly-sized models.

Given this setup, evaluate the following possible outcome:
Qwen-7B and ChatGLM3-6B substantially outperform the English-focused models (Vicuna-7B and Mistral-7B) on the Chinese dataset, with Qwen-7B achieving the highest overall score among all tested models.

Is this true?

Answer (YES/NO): NO